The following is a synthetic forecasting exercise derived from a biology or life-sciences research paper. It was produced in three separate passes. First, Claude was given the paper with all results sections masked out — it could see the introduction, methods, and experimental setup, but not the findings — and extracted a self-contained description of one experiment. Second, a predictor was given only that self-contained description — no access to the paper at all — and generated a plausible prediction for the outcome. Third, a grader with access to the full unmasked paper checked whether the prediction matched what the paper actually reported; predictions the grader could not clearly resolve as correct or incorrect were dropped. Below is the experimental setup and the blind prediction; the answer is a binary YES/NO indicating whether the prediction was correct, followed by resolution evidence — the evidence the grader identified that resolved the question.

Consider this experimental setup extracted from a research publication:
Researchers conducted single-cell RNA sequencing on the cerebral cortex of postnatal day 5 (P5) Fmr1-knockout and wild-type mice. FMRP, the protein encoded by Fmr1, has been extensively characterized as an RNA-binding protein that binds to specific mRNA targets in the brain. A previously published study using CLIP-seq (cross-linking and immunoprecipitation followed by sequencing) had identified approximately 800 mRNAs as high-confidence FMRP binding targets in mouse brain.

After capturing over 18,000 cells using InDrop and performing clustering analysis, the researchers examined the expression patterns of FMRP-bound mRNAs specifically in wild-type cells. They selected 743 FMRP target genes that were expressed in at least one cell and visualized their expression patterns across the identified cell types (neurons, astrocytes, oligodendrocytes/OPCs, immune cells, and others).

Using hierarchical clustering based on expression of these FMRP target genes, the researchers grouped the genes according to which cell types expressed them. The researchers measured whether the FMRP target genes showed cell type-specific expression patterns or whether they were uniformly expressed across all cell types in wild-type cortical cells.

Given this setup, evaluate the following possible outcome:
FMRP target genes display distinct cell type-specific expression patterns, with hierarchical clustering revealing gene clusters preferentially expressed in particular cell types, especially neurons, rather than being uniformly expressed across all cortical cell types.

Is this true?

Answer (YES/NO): YES